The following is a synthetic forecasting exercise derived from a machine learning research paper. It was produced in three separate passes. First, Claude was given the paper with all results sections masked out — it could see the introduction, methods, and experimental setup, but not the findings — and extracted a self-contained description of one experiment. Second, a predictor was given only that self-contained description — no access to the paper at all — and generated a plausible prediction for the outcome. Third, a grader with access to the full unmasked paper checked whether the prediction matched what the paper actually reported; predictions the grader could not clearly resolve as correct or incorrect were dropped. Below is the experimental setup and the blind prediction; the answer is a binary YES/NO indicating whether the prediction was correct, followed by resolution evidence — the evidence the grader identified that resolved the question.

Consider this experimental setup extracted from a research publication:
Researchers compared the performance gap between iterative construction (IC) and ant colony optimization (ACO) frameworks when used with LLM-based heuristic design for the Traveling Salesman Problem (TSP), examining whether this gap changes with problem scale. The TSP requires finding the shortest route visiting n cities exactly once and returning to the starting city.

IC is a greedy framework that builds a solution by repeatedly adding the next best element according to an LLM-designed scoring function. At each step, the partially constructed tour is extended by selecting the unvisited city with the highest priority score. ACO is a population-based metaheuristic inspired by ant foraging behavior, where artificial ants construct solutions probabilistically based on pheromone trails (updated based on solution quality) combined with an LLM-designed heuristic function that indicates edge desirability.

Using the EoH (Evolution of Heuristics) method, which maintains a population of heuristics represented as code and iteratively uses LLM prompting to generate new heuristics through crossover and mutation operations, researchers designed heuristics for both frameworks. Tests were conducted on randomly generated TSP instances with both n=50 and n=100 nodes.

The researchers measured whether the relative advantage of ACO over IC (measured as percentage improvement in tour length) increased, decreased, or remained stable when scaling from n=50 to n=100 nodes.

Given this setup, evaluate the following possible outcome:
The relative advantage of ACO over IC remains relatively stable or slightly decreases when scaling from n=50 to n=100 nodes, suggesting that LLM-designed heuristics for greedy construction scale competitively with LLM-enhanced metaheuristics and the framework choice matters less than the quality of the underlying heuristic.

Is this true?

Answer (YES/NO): YES